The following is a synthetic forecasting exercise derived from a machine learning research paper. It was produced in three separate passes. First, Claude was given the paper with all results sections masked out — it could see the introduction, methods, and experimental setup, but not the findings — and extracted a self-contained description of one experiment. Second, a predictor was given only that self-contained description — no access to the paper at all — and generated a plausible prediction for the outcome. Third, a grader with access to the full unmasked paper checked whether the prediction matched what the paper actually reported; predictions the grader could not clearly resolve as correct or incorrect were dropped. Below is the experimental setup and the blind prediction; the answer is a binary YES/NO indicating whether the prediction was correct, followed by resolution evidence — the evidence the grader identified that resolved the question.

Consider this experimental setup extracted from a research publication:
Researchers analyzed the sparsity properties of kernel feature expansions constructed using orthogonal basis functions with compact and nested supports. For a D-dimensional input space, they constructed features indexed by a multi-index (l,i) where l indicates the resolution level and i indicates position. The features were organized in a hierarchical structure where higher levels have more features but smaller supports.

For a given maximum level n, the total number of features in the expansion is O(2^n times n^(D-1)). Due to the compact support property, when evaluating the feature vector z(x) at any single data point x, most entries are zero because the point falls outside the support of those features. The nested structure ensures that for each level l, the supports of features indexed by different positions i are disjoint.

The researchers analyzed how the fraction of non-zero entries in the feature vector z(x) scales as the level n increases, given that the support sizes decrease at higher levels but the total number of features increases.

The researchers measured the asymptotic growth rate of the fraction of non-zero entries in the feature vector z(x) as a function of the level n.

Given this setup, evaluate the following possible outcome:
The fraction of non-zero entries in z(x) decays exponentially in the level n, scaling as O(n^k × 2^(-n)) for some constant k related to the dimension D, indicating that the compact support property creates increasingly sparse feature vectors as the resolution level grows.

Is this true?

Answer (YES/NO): YES